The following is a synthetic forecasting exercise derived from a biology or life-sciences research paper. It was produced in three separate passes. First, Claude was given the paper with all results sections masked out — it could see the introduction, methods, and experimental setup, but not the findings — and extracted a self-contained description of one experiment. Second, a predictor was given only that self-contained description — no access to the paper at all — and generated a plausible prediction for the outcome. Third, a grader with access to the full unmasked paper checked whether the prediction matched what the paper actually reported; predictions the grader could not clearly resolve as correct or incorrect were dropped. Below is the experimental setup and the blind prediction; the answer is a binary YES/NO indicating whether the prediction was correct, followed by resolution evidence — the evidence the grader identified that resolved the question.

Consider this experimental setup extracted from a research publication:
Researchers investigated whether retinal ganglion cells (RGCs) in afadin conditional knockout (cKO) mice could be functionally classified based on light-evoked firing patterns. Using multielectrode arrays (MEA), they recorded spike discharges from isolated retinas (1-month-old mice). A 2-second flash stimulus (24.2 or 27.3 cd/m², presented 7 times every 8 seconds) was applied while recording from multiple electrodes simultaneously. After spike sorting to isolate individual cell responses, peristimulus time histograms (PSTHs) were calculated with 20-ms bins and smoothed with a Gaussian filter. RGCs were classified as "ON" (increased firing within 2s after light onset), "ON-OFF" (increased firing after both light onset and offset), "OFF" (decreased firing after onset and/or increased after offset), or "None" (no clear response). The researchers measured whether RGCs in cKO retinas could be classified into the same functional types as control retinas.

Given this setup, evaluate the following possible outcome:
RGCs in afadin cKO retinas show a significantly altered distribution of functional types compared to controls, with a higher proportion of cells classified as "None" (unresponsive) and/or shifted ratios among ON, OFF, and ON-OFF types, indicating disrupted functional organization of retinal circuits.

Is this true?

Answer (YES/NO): NO